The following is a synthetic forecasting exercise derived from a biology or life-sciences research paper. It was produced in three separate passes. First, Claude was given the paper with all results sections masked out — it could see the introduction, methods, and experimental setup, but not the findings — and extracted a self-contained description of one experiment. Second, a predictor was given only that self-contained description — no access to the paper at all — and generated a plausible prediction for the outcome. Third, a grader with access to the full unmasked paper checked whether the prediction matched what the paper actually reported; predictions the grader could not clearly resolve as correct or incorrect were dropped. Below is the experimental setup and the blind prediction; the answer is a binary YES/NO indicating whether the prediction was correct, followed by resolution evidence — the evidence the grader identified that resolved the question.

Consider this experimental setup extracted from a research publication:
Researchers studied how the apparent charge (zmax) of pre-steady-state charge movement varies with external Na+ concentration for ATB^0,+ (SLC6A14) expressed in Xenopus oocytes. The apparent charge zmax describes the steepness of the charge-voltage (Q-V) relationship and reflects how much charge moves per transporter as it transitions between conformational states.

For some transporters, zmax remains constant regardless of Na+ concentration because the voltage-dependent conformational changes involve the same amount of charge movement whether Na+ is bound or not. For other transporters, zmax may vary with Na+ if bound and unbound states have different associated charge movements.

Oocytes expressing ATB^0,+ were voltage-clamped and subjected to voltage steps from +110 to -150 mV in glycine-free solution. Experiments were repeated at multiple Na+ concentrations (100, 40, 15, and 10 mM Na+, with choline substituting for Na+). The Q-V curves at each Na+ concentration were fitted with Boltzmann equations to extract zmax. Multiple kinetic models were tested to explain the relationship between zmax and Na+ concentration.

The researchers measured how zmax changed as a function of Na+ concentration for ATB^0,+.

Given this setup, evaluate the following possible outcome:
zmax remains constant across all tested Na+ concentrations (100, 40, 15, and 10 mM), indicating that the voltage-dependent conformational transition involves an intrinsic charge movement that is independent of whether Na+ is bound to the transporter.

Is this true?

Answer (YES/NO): NO